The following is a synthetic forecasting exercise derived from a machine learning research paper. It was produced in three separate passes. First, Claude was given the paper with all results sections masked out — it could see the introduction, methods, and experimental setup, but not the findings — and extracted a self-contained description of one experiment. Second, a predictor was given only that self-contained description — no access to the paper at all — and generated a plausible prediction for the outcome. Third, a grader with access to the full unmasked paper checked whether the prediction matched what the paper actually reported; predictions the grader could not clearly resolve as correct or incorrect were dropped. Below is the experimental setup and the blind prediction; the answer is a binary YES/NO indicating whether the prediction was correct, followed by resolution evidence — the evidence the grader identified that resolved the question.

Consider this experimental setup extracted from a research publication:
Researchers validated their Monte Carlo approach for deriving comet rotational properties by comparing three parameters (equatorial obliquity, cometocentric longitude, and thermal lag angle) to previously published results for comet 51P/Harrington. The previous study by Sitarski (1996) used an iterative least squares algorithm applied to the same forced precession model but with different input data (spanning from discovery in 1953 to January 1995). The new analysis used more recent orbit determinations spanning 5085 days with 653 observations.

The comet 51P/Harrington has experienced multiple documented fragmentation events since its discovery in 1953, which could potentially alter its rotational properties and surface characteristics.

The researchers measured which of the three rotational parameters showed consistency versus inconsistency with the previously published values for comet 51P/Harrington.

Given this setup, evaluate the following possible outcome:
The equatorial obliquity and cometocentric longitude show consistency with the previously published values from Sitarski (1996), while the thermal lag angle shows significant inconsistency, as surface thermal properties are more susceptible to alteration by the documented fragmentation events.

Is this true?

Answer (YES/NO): NO